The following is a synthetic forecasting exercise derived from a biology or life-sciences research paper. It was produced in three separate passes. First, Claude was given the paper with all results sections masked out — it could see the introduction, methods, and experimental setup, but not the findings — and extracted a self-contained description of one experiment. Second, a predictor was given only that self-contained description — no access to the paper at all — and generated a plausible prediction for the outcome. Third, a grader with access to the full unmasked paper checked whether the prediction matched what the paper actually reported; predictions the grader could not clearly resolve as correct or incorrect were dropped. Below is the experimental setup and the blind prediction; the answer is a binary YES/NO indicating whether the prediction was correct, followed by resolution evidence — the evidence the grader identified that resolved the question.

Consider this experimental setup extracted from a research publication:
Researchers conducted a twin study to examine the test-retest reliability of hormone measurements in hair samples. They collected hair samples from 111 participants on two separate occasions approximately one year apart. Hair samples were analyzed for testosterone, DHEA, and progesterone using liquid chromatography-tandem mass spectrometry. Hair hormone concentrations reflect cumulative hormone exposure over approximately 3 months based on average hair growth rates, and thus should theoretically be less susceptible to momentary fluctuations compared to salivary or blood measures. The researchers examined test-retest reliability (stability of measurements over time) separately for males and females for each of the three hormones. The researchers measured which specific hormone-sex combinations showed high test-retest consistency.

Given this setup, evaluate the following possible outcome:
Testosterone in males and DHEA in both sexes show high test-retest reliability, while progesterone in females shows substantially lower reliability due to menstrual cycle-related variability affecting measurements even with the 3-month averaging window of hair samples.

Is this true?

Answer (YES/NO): NO